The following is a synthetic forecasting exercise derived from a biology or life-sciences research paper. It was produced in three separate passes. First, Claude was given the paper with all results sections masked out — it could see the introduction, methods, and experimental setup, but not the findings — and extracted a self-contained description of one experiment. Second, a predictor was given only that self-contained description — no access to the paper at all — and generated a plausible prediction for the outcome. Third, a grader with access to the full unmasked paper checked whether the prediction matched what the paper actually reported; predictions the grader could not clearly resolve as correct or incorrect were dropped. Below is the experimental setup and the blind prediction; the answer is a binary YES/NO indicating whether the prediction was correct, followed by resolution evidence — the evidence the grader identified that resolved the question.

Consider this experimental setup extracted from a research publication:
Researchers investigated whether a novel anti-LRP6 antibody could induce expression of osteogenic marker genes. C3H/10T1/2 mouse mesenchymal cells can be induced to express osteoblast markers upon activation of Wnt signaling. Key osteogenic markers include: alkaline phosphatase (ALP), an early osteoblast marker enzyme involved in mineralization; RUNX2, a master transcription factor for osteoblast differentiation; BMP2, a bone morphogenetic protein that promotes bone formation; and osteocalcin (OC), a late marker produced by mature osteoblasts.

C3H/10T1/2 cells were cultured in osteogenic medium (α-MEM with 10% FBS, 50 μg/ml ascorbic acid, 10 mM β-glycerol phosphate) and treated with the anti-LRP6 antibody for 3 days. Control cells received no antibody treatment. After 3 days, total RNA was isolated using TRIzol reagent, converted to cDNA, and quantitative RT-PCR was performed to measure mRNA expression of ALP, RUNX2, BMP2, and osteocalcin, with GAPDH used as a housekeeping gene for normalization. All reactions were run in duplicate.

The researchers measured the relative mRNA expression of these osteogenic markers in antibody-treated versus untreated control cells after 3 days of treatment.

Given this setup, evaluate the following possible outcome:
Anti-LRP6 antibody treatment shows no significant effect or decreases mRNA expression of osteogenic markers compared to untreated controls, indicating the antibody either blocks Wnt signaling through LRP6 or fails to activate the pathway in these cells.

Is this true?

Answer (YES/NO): NO